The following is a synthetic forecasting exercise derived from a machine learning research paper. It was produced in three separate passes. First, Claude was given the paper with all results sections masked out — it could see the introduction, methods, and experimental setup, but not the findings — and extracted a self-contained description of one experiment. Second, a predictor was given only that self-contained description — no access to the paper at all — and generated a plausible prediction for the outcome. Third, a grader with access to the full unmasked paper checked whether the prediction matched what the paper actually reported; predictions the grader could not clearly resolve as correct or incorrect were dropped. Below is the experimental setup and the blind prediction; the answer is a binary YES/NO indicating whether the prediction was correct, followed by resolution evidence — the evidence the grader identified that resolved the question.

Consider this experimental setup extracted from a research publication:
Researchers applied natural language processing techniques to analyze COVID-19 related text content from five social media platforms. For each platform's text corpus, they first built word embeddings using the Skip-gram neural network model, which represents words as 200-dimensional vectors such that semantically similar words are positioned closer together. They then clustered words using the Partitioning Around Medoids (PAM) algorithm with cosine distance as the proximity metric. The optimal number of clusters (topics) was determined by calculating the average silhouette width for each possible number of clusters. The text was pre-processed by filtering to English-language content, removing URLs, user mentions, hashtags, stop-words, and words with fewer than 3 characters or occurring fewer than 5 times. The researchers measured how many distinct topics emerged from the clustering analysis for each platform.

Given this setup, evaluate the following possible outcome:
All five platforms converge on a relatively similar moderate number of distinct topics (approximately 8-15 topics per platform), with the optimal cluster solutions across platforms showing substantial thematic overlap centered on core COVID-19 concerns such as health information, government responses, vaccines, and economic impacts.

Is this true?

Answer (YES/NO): NO